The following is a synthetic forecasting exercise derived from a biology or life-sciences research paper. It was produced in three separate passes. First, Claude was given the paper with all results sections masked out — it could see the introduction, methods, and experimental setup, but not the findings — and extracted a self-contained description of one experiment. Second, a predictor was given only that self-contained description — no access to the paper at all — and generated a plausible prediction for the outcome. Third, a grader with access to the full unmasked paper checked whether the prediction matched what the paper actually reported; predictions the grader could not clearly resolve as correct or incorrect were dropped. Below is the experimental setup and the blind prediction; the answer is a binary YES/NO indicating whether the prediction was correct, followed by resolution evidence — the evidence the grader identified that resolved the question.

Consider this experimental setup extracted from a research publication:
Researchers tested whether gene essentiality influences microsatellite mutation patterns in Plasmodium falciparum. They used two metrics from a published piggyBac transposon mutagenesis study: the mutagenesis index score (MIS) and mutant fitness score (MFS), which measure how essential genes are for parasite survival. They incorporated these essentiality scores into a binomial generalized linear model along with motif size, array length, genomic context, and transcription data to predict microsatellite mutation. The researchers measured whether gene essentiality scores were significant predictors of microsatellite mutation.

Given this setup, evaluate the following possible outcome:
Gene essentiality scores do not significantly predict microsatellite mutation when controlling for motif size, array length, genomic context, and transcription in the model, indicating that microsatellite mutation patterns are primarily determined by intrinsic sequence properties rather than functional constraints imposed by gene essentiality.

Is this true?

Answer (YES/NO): YES